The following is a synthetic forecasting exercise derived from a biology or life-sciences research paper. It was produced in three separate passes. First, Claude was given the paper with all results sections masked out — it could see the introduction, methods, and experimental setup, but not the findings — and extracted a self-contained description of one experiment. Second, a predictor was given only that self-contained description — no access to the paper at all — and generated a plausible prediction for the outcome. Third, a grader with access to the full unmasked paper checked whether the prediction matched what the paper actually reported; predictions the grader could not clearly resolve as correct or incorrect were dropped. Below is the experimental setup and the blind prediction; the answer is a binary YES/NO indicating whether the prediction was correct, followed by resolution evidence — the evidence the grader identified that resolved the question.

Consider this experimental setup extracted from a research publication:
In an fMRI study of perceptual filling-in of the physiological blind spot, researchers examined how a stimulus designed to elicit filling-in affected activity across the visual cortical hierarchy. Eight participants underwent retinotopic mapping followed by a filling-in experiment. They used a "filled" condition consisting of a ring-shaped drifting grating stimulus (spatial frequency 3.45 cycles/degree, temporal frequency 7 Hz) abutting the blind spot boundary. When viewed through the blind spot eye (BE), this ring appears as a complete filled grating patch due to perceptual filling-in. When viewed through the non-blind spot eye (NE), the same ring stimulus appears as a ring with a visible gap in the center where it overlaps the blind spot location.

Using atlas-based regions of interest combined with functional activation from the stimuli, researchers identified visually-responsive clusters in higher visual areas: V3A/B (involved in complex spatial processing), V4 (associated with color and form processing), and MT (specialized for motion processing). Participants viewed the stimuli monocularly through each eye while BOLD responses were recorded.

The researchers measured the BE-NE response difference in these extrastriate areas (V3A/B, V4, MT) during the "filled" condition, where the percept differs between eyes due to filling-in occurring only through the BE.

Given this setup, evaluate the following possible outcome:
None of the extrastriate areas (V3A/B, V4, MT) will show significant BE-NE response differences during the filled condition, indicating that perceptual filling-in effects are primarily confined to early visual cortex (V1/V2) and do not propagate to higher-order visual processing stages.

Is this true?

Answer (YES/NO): NO